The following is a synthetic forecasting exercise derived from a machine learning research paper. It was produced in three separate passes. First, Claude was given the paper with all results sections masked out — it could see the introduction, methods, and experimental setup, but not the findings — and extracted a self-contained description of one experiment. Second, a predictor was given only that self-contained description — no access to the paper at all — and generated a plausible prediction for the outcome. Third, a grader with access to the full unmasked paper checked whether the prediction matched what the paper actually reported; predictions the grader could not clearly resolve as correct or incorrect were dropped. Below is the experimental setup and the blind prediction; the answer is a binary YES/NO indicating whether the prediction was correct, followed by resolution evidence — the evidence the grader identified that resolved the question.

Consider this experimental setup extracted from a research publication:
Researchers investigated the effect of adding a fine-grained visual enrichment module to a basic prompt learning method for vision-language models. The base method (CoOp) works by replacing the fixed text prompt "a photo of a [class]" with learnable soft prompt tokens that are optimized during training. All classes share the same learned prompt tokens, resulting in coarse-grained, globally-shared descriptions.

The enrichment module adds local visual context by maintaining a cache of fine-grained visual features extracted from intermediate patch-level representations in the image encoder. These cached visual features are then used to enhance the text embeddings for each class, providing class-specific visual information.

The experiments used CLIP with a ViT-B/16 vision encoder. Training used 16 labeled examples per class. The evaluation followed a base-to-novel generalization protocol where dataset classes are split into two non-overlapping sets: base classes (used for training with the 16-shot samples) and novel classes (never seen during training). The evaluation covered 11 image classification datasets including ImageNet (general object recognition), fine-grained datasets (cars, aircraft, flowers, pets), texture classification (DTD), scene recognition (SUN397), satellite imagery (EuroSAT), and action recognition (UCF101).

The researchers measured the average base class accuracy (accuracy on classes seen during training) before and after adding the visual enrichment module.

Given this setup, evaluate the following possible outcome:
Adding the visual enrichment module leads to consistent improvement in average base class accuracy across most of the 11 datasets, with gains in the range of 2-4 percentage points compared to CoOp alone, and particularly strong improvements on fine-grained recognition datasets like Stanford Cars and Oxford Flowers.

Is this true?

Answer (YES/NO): NO